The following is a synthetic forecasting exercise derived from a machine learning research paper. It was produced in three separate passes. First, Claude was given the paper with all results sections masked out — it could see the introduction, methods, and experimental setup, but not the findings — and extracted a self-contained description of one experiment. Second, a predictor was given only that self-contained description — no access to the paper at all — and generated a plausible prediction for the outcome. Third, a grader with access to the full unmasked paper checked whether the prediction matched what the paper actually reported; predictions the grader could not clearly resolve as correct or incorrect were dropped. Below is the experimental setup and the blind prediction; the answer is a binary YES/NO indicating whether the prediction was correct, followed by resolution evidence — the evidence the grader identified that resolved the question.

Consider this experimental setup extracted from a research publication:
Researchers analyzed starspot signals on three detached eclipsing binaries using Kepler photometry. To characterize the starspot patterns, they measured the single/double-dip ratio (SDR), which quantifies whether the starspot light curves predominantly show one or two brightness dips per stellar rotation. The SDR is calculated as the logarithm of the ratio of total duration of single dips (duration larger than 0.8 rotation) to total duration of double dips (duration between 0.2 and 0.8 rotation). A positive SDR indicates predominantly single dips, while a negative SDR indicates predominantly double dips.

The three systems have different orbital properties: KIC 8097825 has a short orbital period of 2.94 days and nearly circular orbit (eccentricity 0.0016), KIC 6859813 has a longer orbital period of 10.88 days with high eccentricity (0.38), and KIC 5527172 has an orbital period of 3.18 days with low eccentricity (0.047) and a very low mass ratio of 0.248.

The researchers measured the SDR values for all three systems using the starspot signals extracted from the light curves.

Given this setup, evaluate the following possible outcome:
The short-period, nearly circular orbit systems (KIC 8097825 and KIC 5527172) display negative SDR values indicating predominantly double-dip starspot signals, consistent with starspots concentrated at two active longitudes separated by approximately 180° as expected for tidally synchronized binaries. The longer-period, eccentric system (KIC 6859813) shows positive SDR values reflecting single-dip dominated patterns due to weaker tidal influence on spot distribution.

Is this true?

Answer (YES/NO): NO